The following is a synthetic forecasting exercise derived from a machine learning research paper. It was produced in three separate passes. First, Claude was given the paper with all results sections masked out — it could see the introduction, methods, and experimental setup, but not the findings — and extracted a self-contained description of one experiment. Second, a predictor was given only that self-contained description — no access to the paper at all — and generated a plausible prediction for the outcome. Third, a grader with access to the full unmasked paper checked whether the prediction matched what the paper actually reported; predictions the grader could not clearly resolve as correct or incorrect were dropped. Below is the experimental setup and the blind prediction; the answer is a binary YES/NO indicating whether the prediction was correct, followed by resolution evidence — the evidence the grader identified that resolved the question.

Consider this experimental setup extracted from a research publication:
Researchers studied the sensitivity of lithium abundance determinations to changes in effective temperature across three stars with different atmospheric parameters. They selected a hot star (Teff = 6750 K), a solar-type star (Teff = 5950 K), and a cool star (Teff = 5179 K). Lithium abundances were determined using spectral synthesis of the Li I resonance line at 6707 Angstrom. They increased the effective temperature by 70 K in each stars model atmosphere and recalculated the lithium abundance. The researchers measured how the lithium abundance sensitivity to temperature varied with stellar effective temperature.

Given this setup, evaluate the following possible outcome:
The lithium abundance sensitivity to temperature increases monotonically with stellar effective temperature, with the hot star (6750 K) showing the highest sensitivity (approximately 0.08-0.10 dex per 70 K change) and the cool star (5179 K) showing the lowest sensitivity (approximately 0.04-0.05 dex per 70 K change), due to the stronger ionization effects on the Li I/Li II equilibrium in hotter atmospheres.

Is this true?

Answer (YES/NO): NO